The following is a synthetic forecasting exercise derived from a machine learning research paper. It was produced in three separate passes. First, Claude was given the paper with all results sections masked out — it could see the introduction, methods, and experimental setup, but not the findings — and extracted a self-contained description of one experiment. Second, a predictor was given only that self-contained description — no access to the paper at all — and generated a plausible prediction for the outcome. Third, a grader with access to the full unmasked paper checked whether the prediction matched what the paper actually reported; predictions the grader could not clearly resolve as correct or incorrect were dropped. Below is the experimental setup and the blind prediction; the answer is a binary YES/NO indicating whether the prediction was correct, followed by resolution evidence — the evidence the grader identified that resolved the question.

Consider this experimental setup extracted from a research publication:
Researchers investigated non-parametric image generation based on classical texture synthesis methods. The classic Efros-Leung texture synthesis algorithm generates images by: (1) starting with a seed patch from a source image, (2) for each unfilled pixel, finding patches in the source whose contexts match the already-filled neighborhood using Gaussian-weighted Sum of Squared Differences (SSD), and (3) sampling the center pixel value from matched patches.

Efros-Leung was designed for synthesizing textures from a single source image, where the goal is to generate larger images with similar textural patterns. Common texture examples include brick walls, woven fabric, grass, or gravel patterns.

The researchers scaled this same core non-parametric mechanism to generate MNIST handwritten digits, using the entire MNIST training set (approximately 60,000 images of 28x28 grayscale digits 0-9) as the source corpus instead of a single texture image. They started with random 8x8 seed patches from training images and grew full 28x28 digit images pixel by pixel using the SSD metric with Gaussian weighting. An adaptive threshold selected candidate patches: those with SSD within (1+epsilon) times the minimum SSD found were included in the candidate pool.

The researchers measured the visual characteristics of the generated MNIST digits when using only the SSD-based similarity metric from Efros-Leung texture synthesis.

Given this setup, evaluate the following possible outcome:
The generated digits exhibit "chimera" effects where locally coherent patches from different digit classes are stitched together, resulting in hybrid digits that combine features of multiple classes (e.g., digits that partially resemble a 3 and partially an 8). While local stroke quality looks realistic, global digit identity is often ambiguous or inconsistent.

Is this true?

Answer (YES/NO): NO